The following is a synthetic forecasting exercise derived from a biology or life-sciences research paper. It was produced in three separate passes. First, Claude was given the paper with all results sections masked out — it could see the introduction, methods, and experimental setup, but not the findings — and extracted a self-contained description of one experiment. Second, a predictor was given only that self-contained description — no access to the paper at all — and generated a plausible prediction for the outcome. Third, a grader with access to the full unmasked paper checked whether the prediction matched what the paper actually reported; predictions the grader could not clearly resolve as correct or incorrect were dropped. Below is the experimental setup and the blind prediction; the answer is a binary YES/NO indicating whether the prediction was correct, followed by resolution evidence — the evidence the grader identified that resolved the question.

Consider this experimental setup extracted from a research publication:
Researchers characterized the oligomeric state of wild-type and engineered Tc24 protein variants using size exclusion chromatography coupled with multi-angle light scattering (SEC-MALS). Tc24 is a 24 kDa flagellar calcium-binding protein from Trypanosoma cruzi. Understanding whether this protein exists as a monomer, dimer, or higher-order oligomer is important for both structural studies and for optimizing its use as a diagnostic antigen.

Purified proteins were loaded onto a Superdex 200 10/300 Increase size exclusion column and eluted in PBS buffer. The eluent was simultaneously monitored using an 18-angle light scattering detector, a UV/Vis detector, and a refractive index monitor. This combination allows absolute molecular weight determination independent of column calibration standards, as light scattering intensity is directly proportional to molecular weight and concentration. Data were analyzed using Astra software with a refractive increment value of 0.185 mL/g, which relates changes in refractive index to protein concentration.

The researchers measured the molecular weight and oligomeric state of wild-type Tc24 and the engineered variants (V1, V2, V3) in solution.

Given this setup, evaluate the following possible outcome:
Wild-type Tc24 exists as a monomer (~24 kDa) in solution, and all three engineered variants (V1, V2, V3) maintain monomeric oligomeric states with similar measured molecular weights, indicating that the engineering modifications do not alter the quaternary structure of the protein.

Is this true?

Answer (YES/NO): YES